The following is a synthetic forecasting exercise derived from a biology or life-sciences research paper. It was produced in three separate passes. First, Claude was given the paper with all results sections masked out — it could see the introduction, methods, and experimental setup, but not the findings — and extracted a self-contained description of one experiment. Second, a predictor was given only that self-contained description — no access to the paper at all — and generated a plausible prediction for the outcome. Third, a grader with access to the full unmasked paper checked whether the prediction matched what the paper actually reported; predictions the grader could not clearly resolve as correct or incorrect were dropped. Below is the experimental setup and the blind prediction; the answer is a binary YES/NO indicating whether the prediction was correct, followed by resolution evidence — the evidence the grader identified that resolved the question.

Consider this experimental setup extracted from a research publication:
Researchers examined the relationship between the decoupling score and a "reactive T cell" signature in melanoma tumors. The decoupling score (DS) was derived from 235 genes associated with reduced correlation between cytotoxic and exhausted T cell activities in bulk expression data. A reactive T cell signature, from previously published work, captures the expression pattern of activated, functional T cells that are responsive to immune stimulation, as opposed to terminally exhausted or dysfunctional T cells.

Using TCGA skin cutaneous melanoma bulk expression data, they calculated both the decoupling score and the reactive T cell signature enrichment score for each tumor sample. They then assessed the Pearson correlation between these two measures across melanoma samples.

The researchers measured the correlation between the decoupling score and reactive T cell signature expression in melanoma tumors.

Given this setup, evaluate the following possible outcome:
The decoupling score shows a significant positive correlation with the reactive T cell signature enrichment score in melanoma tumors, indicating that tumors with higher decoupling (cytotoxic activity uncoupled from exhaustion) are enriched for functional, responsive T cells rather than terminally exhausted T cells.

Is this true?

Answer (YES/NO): YES